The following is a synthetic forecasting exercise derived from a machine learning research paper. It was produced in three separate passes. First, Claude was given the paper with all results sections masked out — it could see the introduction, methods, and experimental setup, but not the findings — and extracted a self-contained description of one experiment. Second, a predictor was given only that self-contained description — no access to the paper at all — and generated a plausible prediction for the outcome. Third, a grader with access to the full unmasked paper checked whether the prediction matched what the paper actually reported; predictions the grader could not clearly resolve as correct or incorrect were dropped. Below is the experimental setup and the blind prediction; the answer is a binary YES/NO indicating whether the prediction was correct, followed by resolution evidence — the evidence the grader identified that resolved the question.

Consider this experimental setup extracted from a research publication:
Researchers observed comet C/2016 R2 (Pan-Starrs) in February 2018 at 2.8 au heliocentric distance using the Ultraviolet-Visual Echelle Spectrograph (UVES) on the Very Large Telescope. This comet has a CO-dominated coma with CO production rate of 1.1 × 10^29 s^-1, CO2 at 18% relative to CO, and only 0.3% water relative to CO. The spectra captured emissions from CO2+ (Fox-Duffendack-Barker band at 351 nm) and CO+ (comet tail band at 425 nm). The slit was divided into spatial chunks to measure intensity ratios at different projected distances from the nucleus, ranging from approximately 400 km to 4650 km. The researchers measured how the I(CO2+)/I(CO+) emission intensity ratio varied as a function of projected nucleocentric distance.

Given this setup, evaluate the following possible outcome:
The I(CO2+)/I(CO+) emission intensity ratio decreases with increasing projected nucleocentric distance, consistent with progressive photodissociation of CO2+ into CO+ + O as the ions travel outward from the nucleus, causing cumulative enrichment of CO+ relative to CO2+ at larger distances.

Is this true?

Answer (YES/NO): NO